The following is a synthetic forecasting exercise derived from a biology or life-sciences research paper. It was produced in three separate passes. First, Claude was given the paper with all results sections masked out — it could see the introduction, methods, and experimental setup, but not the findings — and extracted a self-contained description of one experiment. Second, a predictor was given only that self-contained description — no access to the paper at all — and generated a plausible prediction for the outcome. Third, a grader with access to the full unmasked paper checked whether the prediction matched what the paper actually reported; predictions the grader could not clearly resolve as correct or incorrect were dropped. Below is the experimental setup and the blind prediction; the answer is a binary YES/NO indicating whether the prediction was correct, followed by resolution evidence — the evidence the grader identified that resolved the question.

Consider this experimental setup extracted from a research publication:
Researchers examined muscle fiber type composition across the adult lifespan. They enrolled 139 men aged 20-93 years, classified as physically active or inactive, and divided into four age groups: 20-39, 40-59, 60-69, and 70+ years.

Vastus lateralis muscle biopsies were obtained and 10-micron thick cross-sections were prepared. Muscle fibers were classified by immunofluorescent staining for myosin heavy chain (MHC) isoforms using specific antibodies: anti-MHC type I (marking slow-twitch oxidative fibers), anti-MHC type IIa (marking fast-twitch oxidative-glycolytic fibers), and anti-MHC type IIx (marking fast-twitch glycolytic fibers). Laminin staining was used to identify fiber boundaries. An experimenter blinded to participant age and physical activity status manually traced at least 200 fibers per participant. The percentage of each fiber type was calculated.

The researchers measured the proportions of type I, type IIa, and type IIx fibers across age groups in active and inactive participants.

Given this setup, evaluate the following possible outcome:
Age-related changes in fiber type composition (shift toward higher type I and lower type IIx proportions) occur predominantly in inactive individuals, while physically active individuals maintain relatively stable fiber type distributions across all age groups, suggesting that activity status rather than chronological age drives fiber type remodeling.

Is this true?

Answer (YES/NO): NO